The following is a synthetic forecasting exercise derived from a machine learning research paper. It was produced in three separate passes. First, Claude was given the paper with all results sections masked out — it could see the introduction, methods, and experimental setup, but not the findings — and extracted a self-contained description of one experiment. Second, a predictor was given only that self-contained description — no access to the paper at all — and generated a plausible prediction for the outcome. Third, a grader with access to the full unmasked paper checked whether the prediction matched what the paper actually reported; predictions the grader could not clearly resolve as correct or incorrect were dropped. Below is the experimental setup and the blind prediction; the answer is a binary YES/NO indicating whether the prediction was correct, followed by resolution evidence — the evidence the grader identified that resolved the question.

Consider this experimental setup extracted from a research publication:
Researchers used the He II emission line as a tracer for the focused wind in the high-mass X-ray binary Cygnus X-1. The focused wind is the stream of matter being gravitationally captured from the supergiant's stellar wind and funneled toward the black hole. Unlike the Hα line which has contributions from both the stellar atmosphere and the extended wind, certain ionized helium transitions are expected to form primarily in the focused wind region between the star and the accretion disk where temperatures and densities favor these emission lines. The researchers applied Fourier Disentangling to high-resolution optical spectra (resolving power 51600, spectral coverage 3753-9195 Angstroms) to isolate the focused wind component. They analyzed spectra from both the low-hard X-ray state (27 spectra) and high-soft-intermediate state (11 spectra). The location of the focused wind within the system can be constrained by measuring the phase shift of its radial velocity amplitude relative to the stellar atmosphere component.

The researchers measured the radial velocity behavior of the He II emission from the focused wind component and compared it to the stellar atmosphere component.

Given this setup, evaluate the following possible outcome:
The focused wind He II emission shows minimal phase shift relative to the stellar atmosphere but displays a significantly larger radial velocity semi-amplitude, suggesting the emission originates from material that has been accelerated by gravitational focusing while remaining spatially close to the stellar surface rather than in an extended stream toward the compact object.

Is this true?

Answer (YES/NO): NO